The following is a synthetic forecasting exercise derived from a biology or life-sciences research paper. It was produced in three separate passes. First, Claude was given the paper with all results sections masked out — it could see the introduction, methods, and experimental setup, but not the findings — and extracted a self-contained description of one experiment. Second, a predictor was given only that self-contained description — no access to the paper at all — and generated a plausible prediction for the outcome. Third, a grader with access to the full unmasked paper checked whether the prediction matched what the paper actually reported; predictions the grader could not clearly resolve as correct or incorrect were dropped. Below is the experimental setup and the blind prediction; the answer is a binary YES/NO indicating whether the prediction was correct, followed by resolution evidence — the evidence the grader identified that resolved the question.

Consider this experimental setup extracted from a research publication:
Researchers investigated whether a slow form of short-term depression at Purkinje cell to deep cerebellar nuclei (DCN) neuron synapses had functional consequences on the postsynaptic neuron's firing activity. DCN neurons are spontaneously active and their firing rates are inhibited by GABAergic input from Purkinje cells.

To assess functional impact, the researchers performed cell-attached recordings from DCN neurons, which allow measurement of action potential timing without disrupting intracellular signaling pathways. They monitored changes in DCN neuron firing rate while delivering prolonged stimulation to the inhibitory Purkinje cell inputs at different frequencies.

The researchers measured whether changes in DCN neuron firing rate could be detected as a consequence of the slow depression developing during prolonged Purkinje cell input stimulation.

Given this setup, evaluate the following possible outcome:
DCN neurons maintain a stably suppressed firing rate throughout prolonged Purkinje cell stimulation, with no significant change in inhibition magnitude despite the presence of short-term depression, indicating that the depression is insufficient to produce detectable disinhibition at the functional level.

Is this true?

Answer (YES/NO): NO